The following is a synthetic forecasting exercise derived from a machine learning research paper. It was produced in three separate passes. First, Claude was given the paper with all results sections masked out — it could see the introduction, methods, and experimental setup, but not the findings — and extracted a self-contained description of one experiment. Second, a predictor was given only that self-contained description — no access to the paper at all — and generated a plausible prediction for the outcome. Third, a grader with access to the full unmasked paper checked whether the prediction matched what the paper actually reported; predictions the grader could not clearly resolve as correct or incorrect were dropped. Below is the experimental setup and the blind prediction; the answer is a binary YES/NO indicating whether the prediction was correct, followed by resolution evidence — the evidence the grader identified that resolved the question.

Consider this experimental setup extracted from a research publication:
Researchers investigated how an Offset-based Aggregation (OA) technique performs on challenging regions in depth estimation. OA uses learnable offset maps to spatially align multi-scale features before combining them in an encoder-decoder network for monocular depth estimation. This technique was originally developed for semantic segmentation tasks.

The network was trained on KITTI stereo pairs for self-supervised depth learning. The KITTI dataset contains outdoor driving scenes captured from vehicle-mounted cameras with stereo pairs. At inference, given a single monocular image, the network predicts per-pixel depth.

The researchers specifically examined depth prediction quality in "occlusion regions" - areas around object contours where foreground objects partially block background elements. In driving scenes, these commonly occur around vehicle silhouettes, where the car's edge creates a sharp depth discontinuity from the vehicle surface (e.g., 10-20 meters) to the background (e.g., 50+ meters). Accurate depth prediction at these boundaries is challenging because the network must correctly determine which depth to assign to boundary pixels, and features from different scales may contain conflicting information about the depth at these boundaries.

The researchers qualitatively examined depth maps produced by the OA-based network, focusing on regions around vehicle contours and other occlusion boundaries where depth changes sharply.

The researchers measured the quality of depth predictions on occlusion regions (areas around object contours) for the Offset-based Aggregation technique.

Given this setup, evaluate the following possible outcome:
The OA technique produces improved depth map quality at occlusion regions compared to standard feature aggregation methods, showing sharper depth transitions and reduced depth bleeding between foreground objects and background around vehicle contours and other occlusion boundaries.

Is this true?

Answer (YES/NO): NO